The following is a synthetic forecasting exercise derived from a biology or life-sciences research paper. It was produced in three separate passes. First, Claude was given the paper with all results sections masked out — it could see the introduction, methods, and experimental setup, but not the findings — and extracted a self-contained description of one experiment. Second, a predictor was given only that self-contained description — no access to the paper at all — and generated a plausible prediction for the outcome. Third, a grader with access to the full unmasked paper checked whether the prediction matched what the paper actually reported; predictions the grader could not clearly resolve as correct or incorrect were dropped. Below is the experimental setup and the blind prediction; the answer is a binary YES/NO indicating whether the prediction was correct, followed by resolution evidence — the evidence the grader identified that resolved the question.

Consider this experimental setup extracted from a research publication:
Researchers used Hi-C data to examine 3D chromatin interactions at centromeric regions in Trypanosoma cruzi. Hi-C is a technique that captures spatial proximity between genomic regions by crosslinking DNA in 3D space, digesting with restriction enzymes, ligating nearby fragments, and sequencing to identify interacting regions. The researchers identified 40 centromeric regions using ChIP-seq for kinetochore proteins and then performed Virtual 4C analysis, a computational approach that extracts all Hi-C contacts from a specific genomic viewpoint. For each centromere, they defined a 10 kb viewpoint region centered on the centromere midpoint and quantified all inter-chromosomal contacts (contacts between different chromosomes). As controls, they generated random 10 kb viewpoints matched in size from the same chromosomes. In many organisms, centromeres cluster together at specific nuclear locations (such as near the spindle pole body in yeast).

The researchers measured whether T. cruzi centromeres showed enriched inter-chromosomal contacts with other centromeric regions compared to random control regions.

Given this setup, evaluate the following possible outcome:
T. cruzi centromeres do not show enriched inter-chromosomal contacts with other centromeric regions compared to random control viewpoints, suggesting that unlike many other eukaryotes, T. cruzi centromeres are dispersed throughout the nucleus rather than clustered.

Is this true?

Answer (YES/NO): NO